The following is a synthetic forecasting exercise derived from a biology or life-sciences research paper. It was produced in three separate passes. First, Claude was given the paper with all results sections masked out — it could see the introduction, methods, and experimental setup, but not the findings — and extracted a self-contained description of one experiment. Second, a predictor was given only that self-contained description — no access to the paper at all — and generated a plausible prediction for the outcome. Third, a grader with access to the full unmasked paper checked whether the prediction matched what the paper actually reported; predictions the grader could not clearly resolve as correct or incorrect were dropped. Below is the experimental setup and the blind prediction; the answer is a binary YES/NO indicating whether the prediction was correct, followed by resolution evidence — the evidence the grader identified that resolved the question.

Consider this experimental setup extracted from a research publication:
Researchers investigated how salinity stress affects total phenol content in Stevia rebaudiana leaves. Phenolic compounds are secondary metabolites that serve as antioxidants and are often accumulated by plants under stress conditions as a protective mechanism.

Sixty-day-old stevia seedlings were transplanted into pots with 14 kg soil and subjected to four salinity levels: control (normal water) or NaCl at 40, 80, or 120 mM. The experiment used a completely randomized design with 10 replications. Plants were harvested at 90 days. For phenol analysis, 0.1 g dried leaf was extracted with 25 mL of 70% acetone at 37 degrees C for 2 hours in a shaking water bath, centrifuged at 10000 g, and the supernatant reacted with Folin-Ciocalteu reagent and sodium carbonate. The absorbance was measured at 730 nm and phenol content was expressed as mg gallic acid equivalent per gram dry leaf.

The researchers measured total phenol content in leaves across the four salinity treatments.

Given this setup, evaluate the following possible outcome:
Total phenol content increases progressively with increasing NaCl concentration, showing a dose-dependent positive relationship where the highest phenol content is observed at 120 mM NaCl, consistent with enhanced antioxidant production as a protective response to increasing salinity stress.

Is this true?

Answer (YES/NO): NO